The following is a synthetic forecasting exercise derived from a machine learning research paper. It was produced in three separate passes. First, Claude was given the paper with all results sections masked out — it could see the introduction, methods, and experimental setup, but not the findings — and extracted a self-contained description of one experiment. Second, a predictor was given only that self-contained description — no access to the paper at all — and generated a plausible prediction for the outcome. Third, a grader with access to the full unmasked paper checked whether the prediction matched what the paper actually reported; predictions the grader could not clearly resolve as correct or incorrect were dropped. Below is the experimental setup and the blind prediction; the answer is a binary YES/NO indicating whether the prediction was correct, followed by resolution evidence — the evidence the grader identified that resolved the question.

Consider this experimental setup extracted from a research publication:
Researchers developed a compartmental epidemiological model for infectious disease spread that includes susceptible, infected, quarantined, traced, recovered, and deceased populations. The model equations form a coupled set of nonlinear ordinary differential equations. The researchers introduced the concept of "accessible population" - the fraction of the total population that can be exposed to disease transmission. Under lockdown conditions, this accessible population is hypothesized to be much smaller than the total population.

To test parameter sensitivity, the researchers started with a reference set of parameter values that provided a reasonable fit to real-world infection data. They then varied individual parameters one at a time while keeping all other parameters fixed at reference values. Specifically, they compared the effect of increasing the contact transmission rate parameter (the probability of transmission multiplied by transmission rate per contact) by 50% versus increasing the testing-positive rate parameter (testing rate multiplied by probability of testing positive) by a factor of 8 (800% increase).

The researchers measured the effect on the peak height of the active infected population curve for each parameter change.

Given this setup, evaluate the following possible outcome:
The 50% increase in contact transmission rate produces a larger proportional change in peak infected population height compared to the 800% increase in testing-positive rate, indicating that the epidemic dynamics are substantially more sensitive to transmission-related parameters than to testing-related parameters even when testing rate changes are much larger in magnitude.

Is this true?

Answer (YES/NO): YES